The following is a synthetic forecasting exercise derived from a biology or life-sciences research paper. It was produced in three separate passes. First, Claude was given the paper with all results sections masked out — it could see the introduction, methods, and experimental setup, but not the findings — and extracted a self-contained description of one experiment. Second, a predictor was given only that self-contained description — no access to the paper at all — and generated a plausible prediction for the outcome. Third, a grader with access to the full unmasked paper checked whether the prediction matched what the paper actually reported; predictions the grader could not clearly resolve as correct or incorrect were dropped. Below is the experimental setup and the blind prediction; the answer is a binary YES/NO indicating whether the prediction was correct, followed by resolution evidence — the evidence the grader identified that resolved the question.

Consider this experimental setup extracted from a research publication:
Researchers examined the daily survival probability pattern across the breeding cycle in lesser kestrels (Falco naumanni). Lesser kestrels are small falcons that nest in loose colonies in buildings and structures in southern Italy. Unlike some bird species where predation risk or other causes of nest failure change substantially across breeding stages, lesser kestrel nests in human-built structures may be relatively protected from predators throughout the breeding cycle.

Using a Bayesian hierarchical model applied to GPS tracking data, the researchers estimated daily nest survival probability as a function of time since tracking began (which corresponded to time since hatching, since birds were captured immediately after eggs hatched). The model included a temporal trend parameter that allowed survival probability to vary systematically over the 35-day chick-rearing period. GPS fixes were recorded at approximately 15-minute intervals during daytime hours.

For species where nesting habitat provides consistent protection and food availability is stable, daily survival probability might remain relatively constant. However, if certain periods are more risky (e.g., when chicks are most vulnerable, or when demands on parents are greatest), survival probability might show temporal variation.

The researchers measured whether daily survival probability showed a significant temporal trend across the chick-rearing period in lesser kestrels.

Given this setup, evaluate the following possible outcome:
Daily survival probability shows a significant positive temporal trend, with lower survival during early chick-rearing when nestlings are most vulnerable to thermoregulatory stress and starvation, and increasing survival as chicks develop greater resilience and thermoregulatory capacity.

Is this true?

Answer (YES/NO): NO